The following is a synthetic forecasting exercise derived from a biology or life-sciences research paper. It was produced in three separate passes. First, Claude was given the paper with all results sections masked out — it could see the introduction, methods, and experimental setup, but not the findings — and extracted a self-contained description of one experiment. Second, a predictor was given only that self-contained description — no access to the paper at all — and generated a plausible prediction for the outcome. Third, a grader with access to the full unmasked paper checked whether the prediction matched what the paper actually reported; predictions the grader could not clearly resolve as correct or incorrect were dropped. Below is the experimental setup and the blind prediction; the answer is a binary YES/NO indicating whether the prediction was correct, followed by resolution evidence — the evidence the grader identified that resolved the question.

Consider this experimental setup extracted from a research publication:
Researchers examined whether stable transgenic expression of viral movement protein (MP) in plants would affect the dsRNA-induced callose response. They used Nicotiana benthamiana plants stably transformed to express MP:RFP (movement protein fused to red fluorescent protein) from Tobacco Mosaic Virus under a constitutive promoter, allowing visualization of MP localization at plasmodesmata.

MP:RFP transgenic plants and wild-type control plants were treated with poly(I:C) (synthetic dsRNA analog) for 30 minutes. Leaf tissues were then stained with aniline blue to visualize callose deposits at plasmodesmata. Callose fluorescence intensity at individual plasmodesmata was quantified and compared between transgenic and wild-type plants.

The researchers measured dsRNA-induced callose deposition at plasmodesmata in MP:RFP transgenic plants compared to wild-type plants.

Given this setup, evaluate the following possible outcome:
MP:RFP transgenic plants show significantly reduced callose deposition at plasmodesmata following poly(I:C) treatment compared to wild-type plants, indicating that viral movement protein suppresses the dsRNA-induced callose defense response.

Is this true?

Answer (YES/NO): YES